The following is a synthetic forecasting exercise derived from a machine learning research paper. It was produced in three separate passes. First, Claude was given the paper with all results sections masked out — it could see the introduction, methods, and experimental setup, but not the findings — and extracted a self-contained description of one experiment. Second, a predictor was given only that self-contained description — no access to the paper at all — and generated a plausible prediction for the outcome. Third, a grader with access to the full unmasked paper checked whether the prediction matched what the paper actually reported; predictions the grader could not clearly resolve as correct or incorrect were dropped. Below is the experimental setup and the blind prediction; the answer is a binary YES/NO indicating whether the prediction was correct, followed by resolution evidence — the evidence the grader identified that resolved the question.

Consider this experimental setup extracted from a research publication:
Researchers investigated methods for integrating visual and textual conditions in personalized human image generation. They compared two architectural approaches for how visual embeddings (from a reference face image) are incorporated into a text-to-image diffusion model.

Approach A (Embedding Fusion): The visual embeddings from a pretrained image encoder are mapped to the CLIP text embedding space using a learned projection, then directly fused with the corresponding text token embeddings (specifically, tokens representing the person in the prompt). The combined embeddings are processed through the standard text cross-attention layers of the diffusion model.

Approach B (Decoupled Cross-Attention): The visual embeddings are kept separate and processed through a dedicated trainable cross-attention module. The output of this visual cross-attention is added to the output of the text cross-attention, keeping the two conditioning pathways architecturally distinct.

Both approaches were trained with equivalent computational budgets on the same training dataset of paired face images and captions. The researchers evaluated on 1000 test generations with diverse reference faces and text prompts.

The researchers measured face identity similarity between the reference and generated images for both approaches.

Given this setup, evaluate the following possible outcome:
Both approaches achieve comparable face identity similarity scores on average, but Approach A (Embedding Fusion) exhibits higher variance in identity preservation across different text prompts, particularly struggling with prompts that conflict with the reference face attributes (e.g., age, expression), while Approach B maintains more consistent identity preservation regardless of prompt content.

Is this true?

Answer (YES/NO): NO